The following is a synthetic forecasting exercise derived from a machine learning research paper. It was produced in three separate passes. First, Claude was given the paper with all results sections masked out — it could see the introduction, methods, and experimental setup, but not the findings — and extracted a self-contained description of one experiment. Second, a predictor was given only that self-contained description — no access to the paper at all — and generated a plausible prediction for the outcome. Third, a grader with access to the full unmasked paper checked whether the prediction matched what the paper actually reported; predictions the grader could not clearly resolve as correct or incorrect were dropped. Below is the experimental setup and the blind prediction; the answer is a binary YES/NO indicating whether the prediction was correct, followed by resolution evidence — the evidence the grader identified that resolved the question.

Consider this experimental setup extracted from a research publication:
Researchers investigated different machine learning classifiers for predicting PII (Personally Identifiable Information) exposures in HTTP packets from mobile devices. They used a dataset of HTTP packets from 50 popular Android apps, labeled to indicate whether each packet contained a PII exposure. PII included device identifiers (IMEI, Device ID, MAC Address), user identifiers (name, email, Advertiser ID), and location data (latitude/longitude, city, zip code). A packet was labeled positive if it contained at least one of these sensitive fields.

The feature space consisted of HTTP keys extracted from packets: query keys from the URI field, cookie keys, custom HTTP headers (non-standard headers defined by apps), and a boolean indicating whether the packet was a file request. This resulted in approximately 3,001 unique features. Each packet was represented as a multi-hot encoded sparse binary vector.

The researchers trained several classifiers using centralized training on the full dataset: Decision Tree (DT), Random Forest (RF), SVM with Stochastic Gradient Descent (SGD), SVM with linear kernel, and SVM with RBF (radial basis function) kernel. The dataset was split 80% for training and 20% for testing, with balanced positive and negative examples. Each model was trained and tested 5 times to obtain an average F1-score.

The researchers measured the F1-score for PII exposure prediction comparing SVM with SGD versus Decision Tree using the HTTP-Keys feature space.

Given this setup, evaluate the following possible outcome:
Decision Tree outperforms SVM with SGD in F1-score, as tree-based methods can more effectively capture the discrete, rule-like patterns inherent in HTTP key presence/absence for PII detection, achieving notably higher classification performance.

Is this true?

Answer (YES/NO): NO